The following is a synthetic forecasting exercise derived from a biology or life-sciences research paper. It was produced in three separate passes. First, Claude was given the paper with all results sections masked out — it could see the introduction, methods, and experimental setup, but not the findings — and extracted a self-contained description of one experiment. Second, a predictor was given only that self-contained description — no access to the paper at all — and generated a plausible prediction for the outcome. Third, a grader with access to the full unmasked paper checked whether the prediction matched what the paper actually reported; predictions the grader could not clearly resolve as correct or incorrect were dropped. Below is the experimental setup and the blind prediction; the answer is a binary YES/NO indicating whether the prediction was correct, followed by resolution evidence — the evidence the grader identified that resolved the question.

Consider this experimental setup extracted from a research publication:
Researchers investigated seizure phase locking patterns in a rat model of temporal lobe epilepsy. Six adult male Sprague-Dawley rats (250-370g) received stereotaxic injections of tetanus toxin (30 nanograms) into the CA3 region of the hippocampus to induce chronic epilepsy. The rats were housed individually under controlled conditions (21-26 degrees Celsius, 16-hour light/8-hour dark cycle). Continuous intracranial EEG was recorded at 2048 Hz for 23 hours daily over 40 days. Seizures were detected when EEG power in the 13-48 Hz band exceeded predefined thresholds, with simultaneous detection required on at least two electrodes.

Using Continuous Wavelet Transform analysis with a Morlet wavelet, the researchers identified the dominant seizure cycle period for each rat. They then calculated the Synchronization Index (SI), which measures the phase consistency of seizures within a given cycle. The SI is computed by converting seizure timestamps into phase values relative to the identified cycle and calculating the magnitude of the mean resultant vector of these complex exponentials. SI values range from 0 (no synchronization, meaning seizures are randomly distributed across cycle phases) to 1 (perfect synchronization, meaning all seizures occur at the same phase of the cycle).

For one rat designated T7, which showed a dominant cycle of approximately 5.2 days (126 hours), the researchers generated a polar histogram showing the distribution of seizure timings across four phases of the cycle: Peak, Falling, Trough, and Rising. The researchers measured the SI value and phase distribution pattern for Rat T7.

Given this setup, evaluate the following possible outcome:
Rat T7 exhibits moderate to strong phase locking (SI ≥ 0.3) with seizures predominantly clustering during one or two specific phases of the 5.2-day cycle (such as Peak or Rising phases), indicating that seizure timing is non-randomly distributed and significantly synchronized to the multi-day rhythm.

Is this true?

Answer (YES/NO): YES